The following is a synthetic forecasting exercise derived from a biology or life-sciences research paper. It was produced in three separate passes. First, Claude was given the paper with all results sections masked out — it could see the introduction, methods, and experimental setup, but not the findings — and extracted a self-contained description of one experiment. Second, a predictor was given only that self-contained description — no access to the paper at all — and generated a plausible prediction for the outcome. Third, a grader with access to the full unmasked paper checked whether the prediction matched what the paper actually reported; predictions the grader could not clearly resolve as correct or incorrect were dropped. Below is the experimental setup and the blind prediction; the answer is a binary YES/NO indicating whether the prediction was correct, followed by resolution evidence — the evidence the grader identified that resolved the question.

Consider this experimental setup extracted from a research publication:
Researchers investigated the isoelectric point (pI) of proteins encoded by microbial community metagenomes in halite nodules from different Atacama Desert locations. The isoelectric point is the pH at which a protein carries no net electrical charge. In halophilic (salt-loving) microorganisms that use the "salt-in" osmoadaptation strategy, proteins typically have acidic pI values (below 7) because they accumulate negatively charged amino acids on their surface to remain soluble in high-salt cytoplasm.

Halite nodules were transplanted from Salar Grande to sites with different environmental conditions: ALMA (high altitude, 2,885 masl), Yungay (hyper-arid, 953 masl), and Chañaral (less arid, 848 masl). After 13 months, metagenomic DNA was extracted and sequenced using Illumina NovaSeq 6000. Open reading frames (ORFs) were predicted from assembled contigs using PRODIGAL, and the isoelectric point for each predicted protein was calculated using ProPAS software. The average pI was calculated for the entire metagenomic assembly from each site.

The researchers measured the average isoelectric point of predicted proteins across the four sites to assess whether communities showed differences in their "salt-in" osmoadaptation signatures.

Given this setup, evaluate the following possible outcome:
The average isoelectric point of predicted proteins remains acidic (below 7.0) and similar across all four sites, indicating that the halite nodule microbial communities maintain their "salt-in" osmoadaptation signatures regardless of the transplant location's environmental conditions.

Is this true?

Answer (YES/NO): NO